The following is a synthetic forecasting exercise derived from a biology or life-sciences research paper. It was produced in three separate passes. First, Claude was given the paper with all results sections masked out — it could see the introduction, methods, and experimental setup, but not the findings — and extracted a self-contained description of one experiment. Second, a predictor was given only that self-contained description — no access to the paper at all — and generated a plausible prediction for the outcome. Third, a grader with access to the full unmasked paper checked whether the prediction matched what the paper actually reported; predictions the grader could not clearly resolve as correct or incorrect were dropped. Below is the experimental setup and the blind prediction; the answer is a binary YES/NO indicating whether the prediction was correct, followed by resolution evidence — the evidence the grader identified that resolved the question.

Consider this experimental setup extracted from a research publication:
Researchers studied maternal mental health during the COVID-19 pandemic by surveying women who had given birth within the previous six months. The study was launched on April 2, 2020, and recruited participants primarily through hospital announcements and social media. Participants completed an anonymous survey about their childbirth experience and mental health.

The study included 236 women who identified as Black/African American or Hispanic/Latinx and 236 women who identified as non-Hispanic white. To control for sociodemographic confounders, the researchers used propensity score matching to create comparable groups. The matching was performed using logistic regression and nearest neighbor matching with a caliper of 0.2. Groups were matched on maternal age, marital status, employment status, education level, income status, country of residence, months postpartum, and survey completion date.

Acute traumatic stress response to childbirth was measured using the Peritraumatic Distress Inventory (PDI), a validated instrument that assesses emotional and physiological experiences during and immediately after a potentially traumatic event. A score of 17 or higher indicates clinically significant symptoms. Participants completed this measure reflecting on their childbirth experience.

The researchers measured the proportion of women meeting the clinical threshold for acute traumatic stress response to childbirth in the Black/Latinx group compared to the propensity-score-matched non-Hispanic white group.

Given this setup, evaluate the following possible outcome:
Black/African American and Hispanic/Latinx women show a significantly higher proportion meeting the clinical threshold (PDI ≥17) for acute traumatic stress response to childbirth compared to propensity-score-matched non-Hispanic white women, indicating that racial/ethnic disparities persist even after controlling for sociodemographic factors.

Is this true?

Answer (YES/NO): YES